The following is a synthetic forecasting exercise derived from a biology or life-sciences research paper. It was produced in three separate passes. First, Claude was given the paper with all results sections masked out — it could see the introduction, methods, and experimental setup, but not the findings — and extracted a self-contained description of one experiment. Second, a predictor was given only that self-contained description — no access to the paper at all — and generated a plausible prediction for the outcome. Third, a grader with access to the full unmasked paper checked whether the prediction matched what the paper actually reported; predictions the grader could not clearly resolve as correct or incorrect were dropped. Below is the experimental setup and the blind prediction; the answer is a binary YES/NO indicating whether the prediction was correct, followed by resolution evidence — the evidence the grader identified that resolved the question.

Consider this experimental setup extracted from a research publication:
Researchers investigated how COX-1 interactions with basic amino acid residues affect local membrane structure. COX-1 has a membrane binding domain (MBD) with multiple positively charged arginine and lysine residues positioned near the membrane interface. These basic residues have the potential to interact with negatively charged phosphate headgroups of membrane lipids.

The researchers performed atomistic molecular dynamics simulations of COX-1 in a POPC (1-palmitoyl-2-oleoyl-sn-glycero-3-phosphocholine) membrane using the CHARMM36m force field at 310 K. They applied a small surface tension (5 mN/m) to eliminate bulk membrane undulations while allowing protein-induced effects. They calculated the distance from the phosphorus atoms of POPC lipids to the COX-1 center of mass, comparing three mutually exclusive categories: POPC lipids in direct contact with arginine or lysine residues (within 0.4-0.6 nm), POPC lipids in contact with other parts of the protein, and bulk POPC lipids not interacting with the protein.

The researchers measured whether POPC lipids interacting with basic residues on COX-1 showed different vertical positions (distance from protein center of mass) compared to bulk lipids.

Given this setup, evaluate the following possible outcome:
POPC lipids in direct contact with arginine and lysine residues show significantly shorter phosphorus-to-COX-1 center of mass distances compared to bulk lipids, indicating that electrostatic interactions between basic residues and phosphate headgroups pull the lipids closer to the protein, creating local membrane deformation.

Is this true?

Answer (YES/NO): YES